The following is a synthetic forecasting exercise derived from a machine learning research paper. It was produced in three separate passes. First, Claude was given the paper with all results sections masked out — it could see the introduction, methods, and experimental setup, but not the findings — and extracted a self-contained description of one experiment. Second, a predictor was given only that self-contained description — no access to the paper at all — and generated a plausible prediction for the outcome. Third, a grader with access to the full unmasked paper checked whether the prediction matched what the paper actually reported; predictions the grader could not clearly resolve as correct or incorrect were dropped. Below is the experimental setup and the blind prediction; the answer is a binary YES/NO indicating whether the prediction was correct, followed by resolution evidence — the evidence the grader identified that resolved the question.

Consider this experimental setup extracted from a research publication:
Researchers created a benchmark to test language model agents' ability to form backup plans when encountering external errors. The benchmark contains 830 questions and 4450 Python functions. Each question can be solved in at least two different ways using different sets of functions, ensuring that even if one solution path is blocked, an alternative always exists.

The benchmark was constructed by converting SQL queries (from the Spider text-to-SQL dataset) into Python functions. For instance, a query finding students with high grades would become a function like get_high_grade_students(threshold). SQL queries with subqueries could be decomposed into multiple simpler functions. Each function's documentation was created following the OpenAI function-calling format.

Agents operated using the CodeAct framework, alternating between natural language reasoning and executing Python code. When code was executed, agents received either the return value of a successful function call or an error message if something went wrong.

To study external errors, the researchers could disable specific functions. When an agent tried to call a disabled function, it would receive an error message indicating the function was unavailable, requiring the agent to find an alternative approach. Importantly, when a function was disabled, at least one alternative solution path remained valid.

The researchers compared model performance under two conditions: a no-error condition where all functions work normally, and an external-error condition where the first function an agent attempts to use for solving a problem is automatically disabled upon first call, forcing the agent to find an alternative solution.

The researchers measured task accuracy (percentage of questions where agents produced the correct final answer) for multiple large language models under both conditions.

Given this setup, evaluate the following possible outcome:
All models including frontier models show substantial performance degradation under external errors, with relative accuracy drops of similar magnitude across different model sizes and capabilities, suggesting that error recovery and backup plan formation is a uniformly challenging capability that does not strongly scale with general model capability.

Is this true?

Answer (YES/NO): YES